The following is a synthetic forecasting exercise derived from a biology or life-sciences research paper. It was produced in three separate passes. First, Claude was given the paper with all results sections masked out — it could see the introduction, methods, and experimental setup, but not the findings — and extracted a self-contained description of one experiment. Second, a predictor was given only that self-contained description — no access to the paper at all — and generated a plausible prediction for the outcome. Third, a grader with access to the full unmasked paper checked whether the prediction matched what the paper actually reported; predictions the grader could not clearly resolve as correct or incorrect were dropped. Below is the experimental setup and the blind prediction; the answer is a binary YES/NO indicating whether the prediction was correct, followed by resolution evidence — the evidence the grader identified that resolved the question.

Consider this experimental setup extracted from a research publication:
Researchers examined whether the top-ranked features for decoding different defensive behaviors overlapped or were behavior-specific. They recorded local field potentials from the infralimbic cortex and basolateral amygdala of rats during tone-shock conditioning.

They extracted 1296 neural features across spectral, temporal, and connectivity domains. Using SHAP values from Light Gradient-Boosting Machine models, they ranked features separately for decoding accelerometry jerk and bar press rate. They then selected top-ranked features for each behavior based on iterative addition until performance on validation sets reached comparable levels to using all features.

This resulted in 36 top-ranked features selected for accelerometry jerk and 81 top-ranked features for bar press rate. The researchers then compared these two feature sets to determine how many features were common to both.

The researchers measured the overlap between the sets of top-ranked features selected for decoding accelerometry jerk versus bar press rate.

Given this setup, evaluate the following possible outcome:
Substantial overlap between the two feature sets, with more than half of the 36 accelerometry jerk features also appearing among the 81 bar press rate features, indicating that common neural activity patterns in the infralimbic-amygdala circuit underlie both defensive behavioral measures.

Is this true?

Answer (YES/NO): NO